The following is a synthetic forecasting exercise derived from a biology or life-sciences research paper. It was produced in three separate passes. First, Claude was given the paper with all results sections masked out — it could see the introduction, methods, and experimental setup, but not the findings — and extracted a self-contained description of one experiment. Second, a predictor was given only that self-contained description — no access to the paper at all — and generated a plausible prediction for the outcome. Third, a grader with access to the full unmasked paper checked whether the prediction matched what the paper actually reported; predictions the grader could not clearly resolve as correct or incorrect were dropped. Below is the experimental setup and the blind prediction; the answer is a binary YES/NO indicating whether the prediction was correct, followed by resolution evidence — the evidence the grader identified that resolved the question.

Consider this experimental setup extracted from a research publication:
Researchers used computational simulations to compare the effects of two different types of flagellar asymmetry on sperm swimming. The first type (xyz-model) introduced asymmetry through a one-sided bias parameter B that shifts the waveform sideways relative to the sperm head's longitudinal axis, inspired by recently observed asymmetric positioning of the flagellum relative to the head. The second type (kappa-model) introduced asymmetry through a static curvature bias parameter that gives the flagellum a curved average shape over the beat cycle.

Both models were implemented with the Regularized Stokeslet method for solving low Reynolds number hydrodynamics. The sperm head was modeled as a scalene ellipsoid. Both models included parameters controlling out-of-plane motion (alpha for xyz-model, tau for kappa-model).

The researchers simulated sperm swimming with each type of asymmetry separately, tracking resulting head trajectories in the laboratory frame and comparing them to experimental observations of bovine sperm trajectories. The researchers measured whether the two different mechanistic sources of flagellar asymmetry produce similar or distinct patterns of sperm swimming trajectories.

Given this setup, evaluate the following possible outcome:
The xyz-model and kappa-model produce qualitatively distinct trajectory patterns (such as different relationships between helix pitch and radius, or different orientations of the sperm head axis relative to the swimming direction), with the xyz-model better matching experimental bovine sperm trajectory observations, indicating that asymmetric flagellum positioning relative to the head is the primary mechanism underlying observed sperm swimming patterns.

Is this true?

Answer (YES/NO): NO